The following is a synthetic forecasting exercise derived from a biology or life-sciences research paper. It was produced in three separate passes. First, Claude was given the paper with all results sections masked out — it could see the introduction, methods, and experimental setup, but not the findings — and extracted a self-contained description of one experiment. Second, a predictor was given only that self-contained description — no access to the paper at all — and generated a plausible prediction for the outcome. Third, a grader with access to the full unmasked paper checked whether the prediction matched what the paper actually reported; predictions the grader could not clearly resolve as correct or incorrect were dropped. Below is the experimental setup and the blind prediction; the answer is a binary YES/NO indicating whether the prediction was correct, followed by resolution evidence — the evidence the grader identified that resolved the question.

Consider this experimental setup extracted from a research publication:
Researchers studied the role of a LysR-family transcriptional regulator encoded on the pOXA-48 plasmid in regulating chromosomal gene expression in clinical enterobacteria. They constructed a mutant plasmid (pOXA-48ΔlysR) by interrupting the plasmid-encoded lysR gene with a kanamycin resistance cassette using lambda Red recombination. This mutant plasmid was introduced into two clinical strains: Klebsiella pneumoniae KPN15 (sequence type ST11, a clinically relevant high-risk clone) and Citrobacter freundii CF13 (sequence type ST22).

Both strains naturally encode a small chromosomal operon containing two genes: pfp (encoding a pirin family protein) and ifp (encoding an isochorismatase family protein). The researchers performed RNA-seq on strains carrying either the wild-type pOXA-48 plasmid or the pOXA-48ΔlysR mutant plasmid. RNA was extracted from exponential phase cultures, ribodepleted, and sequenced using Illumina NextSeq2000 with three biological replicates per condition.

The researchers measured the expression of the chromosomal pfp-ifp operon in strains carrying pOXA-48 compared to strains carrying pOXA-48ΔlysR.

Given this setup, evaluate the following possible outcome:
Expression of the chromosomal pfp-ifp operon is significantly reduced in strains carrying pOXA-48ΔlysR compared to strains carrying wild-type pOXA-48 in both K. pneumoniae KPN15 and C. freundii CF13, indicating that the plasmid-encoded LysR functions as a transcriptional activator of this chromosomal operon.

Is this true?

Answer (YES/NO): YES